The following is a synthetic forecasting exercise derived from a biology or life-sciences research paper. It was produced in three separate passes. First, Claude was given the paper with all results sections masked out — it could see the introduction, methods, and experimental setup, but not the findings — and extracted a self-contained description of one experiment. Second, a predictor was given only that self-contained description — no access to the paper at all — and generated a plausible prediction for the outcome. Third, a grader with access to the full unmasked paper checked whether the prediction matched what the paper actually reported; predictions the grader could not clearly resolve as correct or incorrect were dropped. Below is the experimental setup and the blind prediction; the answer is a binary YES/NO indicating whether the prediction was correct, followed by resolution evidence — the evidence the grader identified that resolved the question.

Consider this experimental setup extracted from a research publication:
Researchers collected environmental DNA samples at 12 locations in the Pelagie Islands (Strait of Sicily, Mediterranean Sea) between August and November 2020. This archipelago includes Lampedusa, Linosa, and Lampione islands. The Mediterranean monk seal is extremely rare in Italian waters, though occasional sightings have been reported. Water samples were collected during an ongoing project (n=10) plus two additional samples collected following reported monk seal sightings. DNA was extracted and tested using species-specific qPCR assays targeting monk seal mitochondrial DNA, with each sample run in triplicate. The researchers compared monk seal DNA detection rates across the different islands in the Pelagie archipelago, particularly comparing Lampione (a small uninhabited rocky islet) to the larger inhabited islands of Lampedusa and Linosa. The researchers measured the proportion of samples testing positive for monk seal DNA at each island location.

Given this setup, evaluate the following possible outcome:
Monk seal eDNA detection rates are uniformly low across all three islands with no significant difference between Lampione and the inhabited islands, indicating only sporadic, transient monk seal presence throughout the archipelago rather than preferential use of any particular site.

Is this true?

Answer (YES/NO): NO